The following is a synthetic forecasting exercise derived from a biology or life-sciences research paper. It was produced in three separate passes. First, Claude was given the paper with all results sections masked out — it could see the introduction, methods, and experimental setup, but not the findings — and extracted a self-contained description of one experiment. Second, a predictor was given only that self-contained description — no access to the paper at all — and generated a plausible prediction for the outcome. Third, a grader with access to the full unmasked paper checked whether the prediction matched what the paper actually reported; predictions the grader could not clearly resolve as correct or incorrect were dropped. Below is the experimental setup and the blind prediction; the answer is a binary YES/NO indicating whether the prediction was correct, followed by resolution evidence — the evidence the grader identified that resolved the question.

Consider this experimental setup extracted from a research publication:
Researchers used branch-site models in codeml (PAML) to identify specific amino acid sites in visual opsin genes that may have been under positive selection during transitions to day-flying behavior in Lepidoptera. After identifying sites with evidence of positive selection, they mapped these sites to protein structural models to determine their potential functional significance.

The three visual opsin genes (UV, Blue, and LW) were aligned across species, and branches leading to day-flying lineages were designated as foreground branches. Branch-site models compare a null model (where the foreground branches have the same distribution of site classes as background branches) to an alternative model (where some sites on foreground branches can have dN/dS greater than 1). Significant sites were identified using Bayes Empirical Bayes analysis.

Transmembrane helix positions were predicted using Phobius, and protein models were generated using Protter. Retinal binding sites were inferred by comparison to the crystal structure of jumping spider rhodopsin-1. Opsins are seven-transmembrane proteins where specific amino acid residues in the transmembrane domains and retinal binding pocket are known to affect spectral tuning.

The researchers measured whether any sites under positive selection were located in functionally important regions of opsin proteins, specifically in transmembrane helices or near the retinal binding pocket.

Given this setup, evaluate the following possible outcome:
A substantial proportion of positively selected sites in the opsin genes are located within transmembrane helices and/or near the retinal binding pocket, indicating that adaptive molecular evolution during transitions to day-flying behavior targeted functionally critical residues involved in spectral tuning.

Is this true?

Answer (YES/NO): NO